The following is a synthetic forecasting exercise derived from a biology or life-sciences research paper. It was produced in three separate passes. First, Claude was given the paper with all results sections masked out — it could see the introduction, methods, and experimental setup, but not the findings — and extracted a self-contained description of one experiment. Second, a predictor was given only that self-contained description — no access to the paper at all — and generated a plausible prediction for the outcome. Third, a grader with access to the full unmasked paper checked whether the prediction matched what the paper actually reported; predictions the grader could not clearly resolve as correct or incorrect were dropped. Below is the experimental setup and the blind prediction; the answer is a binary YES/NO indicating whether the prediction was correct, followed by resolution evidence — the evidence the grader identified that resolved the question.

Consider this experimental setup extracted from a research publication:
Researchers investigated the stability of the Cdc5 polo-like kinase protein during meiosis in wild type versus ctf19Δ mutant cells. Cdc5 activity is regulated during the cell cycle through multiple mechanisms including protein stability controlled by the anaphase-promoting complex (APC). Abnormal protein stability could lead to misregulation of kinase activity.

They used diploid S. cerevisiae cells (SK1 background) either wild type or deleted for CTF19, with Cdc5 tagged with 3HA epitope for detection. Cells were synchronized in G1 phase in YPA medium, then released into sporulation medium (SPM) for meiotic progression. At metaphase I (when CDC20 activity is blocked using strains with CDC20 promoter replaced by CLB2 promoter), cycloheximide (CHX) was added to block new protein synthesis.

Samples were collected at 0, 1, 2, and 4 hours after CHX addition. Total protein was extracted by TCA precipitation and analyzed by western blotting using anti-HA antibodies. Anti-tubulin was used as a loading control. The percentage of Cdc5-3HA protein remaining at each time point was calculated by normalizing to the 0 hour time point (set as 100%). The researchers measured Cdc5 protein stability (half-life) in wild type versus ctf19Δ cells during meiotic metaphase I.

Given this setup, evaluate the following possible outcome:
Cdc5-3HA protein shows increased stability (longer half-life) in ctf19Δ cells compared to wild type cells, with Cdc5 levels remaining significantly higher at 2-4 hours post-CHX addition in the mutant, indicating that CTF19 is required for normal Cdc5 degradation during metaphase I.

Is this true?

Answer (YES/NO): YES